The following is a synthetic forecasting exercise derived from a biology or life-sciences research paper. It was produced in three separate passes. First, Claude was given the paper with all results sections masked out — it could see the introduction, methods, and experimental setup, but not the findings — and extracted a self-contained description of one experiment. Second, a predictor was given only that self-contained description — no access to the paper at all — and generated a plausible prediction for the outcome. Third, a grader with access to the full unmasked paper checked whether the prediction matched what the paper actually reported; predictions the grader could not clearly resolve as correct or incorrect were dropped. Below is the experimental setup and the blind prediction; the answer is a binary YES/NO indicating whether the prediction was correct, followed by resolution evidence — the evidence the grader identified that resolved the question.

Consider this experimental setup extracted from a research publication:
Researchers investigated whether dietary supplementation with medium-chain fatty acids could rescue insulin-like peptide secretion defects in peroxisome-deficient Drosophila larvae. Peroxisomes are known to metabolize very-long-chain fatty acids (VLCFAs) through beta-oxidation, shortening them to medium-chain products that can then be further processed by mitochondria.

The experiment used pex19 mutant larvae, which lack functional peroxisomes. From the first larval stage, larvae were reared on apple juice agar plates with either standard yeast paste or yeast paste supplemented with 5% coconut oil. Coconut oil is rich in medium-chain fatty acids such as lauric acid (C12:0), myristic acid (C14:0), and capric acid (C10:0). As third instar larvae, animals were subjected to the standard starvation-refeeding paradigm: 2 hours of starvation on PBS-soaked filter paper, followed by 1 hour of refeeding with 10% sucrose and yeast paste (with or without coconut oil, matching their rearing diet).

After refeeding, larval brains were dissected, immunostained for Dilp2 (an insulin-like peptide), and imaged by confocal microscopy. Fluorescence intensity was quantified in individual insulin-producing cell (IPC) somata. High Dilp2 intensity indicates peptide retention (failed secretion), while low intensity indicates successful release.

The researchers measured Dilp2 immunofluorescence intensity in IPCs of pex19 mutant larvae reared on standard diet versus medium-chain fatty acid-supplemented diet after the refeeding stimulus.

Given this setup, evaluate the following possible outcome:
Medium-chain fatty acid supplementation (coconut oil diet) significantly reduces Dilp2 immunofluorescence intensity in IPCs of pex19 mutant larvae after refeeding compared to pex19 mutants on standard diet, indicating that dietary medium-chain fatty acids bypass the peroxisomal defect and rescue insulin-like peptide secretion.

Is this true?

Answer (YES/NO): YES